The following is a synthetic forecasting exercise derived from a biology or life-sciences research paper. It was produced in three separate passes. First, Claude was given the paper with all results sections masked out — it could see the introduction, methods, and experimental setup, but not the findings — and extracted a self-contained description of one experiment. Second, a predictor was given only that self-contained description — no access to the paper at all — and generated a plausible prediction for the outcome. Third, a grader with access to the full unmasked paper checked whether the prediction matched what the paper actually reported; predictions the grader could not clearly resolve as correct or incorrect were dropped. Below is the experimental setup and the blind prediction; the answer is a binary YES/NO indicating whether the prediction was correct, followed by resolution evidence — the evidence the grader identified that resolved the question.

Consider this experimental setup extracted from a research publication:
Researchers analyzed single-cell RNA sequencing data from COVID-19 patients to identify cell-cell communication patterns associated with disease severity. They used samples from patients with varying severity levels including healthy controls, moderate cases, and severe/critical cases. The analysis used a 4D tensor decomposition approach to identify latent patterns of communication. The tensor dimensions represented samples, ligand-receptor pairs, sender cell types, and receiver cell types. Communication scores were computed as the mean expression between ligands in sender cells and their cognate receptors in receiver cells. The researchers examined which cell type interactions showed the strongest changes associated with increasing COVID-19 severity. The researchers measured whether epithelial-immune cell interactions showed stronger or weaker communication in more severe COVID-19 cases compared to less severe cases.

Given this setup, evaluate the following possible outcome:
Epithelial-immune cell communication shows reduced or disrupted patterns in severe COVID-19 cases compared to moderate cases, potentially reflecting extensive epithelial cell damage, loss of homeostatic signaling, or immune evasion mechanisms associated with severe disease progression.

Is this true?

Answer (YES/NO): NO